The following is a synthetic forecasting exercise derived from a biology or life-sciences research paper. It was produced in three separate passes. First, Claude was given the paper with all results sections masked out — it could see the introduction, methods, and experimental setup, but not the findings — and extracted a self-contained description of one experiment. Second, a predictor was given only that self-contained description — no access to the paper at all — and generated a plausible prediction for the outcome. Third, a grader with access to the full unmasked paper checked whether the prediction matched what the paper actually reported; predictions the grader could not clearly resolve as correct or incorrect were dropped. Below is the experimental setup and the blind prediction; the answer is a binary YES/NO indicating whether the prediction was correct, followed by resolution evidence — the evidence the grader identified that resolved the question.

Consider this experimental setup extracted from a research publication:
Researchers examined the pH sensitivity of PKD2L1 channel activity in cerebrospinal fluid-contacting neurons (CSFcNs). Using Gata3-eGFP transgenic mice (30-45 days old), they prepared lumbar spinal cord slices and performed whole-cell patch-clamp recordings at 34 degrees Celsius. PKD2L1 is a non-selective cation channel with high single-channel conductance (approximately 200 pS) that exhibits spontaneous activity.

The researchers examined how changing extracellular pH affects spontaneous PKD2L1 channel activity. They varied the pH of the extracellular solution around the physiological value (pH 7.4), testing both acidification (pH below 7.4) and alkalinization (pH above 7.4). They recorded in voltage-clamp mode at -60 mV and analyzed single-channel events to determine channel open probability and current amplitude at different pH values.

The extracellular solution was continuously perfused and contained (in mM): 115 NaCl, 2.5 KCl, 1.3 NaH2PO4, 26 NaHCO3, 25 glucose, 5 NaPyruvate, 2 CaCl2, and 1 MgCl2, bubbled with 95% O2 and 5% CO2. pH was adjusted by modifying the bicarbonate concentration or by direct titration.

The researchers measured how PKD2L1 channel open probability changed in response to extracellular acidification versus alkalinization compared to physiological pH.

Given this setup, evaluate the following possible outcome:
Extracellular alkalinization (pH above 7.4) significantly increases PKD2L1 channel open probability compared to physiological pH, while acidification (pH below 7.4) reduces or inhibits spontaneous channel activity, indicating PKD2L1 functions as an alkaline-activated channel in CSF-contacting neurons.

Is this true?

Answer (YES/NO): YES